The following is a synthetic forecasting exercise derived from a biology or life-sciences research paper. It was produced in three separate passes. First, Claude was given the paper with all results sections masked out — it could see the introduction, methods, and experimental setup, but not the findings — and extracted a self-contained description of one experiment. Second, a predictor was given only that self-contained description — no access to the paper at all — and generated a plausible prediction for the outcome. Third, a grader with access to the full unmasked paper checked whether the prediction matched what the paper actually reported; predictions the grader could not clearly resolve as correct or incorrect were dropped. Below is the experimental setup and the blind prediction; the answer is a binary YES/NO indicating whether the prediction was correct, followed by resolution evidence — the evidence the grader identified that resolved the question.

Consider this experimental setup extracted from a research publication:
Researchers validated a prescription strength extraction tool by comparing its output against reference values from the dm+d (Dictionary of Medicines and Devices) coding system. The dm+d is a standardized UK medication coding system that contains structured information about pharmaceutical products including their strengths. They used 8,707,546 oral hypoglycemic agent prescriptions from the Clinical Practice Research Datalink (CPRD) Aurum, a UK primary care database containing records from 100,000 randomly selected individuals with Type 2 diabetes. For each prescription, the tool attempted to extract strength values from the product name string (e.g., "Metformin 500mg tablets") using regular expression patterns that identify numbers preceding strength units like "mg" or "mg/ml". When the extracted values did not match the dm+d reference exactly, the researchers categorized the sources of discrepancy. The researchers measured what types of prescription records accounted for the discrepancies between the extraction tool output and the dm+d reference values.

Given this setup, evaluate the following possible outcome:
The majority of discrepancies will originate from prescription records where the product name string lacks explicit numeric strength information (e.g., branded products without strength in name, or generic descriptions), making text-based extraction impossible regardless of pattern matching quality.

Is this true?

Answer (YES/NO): NO